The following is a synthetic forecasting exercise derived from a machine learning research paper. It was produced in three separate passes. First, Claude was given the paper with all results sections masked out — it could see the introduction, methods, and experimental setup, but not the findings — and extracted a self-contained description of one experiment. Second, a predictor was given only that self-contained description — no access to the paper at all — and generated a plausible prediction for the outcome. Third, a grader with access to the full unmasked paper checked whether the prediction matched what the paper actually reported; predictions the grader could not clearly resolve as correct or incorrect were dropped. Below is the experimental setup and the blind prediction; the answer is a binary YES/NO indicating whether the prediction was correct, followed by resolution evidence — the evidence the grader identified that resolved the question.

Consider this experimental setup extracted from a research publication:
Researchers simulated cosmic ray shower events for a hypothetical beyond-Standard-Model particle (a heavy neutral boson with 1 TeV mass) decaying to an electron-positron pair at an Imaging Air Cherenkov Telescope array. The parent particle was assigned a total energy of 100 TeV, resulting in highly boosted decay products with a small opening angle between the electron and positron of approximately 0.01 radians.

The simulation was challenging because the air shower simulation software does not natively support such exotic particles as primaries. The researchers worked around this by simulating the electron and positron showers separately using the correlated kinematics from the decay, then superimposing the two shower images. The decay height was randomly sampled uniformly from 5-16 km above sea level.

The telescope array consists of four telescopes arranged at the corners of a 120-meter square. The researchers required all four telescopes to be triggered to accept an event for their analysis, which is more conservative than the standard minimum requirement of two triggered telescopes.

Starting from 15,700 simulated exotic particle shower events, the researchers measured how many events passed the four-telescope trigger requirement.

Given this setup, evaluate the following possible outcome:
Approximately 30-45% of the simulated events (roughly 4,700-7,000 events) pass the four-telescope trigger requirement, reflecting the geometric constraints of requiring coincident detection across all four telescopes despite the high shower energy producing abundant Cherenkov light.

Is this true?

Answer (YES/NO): NO